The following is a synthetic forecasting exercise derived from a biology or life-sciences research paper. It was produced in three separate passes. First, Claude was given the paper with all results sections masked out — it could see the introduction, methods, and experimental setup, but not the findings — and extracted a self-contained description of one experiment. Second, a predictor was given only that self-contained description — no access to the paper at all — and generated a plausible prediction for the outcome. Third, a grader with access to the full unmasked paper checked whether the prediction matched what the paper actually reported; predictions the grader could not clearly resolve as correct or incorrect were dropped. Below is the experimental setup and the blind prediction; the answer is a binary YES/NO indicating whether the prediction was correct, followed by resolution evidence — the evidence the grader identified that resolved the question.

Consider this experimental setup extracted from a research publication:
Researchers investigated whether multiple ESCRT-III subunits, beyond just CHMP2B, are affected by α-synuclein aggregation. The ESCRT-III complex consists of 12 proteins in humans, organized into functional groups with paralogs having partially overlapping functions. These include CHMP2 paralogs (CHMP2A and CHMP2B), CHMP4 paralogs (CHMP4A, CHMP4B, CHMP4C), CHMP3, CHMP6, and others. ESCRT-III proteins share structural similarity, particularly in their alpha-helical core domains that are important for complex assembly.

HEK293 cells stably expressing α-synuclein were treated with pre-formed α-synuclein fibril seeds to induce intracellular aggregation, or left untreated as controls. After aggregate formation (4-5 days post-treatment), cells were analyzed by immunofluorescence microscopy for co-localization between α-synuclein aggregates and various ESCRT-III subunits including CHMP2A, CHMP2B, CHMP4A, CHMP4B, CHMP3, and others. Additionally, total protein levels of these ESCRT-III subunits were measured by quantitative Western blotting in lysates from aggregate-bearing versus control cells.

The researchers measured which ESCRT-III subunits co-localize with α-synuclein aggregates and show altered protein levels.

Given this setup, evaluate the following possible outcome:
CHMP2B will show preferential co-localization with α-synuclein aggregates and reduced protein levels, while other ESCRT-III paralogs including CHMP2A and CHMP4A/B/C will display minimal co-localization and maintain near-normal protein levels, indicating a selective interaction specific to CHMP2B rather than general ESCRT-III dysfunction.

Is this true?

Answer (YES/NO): NO